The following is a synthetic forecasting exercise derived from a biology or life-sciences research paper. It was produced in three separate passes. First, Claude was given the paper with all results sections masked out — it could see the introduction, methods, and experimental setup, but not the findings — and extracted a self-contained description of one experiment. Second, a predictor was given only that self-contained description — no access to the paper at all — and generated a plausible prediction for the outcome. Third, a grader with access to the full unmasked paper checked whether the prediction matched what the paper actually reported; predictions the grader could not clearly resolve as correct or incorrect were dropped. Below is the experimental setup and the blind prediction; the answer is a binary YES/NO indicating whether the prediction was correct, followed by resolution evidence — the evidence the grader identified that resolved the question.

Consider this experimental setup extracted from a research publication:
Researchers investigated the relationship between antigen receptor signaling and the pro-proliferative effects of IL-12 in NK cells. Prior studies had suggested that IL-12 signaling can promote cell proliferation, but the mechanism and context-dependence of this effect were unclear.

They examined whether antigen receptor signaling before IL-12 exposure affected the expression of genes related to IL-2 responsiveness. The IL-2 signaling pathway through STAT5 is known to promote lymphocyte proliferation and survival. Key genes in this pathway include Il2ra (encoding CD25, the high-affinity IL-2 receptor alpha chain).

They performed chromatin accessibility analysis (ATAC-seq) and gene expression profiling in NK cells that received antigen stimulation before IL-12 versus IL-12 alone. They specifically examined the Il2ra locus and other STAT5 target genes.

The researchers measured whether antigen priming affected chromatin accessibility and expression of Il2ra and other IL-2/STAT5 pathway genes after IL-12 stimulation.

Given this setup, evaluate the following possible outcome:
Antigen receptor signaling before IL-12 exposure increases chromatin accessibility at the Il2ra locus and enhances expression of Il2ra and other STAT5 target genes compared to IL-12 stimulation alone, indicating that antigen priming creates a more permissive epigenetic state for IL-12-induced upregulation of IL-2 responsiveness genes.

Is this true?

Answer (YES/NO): NO